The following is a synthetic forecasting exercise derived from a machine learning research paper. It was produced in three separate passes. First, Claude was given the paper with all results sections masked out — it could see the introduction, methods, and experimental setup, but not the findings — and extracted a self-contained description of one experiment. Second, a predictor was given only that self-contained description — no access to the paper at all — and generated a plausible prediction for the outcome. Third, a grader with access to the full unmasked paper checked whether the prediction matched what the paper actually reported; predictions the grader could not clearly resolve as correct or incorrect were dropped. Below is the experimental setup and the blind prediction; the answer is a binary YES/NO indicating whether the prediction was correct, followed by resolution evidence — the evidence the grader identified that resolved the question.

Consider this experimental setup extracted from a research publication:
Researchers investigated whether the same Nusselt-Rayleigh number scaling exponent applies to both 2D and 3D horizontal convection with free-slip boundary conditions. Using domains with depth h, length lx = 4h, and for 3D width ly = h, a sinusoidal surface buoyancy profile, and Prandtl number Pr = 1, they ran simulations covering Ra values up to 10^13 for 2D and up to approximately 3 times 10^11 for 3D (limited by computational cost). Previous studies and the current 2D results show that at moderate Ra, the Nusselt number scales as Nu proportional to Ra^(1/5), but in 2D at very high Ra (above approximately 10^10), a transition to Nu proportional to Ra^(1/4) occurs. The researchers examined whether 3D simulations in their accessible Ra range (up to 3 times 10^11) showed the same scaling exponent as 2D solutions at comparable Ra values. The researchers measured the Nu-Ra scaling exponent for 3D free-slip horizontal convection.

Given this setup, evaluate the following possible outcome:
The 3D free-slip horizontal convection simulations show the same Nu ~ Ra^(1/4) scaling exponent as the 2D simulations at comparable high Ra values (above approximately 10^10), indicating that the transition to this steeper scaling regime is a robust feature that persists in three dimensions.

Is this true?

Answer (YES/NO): NO